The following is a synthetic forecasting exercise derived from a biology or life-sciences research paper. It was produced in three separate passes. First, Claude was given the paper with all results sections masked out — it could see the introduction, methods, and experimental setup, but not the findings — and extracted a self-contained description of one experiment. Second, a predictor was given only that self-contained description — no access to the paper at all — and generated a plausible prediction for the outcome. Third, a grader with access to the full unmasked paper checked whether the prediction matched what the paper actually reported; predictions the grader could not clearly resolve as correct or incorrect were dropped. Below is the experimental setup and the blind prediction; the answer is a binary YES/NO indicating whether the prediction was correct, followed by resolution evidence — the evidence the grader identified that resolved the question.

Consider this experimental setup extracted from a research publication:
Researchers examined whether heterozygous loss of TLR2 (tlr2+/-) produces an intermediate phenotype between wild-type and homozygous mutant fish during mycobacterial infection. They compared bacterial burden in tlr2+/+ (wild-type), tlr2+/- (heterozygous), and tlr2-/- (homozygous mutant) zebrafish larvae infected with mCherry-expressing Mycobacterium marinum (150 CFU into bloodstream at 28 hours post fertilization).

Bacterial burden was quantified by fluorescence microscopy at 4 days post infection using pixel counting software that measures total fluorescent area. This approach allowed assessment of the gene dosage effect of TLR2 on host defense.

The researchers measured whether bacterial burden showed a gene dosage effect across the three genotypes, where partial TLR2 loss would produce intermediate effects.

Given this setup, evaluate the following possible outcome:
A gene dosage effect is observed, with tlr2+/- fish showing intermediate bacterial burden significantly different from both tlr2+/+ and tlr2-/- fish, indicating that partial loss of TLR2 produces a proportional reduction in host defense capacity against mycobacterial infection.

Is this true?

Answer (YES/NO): NO